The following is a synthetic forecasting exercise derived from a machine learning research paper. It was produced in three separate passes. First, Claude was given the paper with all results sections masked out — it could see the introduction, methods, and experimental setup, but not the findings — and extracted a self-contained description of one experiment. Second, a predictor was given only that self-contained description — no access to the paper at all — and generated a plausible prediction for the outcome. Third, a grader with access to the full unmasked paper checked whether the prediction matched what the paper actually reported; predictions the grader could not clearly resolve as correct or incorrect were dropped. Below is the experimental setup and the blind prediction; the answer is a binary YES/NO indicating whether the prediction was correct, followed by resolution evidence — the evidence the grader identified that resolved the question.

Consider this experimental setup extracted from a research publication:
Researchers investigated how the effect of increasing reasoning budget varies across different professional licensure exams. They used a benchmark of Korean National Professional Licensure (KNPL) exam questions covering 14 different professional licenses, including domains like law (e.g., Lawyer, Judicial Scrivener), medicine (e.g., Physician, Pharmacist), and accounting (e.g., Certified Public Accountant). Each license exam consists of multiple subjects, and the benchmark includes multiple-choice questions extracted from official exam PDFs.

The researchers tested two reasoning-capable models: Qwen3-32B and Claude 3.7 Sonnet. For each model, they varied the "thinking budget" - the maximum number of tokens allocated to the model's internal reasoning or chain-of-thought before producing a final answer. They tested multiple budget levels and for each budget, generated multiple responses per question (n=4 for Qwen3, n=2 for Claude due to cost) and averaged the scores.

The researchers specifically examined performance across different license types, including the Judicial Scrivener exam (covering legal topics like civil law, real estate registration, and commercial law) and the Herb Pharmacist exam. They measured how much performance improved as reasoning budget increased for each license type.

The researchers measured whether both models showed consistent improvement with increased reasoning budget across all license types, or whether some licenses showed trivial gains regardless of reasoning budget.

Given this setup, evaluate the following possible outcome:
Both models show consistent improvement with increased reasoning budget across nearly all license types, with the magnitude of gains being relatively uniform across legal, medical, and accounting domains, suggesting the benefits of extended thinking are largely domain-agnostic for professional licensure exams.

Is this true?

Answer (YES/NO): NO